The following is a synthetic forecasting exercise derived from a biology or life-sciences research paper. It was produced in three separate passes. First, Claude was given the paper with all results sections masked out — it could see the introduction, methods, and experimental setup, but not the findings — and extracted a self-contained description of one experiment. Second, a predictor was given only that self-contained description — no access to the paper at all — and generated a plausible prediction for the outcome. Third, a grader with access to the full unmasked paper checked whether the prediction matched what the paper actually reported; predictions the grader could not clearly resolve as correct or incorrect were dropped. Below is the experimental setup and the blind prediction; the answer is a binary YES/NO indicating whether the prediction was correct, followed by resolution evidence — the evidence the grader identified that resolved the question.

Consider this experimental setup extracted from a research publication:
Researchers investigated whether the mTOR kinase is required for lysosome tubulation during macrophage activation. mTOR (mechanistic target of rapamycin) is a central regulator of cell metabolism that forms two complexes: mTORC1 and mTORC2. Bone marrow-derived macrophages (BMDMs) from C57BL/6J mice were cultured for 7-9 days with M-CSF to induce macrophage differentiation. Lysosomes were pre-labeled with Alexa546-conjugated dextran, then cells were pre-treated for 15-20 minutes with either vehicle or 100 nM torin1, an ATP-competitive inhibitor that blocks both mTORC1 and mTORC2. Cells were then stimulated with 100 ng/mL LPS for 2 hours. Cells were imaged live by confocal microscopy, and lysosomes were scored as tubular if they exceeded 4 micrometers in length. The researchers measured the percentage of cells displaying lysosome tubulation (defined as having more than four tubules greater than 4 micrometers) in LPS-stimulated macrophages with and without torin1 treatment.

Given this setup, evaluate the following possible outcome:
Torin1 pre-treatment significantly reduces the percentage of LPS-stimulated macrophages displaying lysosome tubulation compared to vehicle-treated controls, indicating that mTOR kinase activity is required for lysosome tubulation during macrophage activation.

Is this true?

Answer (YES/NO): YES